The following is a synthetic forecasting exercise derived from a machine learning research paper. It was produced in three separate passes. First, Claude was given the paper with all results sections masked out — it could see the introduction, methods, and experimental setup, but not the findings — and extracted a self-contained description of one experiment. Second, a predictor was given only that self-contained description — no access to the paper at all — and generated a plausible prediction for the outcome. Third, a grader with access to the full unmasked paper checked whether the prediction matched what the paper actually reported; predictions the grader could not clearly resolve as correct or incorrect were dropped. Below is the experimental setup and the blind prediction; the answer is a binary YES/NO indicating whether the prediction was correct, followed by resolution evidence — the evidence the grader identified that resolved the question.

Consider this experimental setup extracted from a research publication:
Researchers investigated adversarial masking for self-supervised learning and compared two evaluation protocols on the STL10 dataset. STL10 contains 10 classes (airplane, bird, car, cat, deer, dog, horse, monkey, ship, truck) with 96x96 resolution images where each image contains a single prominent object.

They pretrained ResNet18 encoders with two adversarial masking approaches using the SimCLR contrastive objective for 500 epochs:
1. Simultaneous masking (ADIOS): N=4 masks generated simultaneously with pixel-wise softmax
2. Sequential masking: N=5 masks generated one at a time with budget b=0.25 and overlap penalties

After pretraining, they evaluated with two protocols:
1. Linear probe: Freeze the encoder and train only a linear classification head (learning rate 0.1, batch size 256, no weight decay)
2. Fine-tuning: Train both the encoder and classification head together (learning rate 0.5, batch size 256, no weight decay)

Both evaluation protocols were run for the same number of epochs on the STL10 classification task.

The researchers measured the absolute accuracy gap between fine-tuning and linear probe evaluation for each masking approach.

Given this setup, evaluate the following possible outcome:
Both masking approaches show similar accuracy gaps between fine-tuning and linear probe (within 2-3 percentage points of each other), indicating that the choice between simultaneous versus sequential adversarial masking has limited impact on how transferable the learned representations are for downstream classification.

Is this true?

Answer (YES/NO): NO